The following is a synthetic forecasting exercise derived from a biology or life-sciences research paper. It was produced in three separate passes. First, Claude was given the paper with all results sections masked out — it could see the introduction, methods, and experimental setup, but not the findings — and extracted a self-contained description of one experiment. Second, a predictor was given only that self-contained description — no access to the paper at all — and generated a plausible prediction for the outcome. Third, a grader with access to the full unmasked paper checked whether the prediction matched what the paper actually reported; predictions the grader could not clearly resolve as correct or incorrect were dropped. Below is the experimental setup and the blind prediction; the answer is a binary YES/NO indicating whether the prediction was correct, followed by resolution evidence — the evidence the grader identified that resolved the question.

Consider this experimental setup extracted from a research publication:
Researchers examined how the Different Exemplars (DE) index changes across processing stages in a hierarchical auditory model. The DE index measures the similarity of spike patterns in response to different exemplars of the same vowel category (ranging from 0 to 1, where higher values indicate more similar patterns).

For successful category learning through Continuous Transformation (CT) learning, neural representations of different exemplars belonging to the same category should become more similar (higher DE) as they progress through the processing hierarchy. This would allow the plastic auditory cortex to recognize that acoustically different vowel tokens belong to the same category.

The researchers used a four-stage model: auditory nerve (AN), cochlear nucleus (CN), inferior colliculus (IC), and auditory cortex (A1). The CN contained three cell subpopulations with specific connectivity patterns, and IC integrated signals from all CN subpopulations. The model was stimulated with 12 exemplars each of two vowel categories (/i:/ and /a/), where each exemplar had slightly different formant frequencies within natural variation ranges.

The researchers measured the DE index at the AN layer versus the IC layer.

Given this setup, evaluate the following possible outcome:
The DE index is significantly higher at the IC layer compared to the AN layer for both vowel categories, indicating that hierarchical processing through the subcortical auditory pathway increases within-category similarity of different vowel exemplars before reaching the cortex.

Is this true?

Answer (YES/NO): YES